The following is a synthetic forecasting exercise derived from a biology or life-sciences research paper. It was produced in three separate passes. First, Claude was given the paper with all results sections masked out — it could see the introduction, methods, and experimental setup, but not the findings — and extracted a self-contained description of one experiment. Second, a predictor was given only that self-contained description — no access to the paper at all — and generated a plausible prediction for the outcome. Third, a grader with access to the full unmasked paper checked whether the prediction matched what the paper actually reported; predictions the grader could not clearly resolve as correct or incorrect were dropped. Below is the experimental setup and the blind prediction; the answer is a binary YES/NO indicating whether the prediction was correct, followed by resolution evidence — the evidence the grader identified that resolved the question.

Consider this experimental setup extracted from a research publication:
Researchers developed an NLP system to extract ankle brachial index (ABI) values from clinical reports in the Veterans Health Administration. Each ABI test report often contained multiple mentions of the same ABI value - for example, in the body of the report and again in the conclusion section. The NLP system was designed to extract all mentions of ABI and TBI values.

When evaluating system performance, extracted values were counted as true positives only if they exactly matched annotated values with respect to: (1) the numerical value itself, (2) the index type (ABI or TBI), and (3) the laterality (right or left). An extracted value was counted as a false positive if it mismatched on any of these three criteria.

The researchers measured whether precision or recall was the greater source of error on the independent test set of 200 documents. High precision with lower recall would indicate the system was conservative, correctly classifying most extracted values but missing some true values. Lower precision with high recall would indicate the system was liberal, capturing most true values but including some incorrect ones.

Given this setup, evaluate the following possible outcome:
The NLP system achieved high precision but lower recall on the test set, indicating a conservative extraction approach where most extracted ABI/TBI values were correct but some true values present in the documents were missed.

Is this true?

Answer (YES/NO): NO